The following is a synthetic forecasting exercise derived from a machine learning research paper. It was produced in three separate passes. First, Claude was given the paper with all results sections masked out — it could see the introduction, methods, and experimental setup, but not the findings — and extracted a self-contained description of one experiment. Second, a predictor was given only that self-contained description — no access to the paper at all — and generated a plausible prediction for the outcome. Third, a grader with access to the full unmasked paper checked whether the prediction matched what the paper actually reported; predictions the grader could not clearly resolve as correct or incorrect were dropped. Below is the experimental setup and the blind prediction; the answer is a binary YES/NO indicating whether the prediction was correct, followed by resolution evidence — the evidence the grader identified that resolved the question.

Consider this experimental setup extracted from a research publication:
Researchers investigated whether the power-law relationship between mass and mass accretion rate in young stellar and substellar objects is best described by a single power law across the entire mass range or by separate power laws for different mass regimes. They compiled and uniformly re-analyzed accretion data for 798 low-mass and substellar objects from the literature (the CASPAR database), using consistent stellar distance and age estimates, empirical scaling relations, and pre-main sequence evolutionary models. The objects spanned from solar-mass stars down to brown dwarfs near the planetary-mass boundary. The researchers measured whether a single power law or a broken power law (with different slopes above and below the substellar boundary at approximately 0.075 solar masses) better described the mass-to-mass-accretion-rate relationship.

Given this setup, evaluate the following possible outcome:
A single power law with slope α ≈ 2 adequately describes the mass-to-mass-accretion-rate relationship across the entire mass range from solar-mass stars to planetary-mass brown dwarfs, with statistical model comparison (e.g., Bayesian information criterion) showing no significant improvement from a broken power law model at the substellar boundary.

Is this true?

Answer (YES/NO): NO